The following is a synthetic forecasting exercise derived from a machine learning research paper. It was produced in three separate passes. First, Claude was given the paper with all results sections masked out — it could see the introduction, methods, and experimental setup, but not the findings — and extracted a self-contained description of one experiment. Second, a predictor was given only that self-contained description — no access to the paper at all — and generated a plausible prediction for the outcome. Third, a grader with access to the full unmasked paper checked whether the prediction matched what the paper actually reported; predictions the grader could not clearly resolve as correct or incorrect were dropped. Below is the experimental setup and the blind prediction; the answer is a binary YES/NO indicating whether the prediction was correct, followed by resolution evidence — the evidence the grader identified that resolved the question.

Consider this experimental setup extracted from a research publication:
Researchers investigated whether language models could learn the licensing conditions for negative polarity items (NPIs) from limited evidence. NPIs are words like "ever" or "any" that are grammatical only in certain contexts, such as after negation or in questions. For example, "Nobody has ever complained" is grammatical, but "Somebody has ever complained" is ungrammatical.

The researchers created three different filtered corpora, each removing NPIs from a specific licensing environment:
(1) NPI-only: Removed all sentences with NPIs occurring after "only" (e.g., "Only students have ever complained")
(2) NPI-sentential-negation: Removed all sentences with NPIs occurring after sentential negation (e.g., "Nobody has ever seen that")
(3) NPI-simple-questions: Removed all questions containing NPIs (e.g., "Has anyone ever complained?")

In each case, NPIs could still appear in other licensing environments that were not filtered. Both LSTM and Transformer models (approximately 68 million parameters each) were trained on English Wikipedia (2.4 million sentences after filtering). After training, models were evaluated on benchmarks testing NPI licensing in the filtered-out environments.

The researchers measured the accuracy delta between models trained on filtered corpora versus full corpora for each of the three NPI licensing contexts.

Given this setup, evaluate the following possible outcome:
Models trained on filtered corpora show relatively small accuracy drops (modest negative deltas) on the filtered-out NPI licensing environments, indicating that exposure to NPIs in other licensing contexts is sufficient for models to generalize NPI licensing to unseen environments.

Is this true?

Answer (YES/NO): NO